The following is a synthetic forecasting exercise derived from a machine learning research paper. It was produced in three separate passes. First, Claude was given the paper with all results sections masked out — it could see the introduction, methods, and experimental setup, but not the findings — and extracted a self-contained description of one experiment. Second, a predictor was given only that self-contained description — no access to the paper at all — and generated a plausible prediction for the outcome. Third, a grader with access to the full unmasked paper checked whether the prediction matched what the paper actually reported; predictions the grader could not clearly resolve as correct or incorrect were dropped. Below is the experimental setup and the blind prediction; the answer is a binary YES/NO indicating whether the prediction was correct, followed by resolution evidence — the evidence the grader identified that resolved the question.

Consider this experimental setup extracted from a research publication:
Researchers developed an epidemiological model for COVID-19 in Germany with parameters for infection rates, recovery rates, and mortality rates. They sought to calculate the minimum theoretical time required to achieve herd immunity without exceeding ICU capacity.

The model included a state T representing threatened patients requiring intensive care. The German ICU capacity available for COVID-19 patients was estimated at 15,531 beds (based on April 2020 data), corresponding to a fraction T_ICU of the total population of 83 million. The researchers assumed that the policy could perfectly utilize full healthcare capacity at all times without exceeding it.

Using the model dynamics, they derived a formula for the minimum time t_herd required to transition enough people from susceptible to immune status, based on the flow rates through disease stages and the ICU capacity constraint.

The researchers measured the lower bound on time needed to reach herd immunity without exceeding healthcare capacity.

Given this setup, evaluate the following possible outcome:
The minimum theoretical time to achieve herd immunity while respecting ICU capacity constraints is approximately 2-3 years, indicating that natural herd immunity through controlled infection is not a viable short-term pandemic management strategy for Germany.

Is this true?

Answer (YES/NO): NO